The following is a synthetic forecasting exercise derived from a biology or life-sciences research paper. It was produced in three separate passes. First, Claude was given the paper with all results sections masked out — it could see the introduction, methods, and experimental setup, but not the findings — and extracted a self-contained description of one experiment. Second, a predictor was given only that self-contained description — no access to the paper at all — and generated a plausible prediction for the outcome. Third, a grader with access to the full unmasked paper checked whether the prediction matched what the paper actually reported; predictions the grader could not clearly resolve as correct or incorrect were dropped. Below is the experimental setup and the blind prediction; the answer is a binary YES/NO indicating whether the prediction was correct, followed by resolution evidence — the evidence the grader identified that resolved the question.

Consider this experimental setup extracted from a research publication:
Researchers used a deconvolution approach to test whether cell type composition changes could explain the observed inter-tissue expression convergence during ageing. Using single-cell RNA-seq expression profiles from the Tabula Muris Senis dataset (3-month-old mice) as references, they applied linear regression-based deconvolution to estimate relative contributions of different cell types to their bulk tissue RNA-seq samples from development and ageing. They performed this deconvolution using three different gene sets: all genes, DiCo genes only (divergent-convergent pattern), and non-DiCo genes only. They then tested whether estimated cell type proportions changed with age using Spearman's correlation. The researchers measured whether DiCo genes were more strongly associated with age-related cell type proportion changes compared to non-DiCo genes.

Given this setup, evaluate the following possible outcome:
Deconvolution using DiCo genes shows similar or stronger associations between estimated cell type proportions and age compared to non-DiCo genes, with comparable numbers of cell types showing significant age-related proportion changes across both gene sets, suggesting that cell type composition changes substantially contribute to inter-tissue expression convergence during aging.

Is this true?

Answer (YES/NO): NO